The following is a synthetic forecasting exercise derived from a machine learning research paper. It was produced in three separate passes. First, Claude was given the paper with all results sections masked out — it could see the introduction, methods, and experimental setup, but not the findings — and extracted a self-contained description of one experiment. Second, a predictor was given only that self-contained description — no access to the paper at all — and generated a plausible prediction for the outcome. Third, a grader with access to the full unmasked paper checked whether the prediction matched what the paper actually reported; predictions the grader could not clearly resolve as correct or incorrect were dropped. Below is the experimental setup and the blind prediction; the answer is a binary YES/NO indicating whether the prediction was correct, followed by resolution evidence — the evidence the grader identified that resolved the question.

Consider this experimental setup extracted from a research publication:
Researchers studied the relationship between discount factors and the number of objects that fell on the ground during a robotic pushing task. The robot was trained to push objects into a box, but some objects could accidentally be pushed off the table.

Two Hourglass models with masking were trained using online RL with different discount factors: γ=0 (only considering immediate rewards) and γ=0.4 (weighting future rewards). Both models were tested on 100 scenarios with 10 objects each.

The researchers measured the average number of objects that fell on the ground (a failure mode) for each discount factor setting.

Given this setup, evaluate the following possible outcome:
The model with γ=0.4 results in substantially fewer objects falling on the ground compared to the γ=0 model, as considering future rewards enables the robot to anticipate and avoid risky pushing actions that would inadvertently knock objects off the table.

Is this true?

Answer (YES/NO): NO